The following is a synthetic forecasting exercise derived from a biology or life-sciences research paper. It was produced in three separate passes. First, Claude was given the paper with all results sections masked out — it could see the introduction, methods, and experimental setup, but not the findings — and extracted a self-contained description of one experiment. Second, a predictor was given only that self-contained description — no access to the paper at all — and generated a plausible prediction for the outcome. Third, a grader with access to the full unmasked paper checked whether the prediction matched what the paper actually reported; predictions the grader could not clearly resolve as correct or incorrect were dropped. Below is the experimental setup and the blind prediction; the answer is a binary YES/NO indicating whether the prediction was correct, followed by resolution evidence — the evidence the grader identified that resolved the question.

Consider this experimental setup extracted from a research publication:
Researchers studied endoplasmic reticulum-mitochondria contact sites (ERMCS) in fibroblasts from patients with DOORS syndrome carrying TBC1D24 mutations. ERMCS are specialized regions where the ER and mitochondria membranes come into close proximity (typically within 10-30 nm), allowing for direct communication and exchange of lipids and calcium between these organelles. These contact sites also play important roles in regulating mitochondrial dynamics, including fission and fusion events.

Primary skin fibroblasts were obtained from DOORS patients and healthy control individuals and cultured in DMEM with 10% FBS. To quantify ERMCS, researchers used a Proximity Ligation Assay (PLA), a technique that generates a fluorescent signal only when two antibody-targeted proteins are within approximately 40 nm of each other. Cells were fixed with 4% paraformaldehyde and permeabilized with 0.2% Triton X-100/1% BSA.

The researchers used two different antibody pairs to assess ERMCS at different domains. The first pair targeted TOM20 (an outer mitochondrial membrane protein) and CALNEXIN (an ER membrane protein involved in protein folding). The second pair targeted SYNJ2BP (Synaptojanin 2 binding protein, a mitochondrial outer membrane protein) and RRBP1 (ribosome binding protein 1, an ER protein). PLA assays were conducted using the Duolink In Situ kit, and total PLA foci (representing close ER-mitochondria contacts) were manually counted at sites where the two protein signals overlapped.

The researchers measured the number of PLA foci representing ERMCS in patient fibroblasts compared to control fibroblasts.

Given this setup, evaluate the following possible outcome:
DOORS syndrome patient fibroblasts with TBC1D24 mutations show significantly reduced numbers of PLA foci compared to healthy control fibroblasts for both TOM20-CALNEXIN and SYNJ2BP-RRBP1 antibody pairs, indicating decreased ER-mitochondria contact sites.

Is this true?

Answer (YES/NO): NO